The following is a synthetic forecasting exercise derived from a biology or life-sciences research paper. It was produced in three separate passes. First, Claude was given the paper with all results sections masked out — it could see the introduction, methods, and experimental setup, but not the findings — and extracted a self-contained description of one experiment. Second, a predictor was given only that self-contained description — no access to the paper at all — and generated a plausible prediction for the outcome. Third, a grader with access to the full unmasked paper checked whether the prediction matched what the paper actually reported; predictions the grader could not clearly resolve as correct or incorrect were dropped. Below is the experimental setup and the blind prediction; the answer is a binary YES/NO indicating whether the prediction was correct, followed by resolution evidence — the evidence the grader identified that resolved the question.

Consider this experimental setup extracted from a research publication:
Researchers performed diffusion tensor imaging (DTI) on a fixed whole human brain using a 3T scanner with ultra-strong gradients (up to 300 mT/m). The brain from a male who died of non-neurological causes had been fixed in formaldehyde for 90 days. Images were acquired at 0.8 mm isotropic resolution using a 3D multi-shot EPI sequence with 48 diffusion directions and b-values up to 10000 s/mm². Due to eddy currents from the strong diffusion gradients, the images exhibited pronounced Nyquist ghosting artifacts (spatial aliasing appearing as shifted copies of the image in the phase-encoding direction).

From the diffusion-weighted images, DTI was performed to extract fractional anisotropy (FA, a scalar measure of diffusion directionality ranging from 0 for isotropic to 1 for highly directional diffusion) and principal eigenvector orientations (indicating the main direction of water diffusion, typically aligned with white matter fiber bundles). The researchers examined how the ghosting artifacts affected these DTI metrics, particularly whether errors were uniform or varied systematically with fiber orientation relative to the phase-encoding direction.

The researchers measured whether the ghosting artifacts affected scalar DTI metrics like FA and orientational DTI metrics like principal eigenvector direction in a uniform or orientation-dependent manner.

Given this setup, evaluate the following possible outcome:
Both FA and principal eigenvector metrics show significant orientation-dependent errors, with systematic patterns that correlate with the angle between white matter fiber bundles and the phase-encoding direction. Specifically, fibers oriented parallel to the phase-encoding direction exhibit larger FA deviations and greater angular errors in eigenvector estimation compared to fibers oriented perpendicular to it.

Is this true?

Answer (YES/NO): NO